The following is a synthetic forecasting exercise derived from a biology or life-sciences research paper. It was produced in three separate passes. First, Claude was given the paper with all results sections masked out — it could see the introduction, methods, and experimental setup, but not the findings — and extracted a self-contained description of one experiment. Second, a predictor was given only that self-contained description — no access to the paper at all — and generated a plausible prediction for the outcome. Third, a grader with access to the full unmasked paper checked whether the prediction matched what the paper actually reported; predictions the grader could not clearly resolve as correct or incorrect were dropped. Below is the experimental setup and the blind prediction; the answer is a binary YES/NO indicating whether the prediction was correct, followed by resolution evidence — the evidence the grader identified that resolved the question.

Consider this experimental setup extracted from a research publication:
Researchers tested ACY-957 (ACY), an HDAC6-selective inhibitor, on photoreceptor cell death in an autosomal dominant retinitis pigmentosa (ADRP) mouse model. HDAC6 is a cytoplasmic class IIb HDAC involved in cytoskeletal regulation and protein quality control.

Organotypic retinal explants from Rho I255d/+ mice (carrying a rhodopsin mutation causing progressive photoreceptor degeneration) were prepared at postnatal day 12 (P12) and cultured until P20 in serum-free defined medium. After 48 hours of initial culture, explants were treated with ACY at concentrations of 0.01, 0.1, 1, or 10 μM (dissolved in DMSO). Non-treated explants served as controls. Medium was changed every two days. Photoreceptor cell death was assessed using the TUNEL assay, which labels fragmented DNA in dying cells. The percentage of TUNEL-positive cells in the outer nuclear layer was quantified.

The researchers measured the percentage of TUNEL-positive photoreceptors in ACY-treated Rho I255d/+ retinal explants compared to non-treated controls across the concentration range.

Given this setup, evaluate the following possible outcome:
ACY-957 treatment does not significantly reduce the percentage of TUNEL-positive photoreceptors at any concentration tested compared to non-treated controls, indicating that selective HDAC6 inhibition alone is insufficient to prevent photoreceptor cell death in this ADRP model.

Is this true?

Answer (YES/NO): NO